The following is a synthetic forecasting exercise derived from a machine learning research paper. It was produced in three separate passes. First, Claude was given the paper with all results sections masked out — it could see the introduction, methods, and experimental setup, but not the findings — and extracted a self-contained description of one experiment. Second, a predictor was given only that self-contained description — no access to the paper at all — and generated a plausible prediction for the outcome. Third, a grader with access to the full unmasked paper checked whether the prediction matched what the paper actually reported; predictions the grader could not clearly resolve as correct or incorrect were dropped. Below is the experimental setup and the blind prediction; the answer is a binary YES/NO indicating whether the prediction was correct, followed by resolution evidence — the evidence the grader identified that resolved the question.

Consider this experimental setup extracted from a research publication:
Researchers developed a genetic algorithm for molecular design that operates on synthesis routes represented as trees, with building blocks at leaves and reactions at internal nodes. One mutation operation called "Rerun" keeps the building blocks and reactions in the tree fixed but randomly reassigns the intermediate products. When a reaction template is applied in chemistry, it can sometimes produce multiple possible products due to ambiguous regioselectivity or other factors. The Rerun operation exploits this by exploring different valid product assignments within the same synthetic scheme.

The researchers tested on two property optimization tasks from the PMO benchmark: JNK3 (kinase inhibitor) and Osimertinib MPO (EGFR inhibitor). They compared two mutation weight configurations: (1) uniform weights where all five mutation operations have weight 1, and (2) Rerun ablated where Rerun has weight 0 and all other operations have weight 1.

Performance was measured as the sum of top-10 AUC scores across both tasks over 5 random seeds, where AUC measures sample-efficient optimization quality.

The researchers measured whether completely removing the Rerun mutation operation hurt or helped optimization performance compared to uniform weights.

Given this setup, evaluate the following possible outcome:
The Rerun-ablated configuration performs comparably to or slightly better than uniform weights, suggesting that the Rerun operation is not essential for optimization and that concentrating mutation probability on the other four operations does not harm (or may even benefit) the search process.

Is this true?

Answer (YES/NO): YES